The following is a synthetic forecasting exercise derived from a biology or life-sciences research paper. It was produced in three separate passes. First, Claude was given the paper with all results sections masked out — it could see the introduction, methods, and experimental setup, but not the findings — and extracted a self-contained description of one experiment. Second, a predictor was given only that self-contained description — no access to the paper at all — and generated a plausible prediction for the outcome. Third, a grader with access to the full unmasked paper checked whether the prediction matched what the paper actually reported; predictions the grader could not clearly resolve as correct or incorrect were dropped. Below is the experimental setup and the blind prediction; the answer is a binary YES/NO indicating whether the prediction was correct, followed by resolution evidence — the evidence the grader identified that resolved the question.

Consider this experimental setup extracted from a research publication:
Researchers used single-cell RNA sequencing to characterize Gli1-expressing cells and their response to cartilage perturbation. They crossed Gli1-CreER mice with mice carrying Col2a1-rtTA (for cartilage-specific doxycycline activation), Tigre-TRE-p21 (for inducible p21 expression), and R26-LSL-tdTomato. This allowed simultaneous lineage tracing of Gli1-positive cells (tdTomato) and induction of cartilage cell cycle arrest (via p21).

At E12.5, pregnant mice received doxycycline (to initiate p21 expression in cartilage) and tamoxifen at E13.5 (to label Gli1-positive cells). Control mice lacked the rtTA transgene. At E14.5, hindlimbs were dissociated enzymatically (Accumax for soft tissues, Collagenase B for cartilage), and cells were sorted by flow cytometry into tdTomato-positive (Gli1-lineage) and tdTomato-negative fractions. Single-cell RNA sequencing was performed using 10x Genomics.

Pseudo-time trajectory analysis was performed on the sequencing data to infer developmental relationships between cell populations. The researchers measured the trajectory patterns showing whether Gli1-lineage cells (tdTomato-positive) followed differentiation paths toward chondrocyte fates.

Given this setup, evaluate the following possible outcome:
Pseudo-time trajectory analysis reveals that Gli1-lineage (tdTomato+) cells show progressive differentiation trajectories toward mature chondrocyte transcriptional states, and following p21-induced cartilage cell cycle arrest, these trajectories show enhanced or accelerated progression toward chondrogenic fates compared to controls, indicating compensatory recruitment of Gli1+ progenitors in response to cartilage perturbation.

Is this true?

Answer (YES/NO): YES